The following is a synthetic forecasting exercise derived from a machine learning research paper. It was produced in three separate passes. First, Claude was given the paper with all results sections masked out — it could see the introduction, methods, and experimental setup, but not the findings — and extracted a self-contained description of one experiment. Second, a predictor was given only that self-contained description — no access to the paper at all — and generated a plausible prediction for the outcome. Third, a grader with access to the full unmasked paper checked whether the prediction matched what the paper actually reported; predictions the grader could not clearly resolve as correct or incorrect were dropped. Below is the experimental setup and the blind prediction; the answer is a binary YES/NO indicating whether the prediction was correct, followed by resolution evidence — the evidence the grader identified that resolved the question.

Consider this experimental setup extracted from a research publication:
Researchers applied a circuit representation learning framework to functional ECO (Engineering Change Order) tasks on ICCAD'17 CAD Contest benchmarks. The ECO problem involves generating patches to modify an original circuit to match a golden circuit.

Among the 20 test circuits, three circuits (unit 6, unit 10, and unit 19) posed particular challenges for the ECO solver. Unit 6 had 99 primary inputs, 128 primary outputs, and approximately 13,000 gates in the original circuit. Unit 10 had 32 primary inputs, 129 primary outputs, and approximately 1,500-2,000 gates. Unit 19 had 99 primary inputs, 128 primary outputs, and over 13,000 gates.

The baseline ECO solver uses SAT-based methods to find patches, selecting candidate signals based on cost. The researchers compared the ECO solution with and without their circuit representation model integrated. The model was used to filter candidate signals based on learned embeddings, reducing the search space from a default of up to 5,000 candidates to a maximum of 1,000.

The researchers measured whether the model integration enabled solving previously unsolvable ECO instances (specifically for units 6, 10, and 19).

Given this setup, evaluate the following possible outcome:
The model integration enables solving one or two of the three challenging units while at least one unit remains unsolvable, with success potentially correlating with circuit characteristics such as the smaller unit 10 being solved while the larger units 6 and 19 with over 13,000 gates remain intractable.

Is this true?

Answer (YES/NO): NO